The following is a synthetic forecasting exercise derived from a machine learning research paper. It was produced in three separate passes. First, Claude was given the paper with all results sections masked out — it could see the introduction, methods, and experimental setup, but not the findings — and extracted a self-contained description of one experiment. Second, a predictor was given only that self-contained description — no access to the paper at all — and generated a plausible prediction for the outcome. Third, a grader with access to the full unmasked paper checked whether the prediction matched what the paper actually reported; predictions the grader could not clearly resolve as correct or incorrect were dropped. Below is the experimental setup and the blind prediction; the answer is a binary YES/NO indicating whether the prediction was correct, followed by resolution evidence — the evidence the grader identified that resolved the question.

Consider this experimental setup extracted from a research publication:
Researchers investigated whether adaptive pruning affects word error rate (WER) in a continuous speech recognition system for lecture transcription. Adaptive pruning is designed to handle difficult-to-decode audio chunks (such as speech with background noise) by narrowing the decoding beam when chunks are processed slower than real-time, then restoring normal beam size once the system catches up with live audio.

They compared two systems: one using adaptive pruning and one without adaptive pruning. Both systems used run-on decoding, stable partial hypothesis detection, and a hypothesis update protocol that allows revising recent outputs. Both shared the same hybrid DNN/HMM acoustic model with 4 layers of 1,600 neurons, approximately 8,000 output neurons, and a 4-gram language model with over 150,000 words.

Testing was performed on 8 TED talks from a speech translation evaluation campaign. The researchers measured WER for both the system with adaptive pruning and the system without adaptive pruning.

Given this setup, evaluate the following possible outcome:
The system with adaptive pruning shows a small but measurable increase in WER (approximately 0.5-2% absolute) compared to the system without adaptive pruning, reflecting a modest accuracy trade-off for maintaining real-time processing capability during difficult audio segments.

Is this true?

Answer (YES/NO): NO